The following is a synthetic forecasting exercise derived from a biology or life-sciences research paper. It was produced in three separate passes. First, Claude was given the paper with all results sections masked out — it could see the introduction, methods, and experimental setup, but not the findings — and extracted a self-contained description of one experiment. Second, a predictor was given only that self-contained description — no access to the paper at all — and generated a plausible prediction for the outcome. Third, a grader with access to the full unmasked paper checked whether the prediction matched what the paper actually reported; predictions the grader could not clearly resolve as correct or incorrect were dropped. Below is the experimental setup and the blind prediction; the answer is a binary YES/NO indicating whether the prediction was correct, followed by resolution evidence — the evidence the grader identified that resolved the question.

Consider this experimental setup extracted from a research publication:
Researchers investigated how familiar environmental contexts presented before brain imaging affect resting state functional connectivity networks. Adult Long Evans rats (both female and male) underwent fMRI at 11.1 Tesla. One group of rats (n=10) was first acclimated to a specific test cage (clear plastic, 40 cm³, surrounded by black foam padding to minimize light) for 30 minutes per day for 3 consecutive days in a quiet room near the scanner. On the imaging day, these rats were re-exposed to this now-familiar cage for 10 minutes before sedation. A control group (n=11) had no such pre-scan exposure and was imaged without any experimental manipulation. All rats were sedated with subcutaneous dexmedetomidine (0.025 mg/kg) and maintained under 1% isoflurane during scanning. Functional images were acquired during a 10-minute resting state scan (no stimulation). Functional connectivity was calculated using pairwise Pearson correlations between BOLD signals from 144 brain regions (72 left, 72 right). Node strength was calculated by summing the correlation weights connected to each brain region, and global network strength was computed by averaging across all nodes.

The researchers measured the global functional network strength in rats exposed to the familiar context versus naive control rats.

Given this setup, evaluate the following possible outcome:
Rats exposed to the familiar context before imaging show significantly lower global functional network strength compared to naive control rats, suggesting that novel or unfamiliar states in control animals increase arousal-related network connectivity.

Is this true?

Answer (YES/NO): YES